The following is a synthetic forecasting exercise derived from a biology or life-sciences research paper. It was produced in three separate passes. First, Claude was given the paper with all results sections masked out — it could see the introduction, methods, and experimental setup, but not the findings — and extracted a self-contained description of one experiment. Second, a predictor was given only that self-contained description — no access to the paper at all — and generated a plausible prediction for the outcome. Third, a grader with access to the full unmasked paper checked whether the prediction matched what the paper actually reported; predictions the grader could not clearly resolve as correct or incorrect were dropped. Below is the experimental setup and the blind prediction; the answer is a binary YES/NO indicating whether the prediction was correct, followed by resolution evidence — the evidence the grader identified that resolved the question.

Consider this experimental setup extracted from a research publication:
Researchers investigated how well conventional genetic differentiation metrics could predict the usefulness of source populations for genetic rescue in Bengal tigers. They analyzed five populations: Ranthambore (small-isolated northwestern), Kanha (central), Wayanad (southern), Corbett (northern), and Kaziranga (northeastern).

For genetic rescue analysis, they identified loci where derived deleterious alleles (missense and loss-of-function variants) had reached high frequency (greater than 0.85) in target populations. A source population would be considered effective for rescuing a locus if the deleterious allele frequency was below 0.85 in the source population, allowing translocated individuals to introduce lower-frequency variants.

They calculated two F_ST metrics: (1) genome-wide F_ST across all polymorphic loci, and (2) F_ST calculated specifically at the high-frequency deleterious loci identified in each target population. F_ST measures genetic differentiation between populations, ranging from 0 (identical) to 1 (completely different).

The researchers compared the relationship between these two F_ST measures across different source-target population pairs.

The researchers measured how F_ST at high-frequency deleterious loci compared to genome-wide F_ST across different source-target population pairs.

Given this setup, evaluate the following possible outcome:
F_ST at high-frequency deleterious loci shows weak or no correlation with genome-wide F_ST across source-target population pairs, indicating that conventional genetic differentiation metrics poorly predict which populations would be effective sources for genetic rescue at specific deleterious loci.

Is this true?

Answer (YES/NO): NO